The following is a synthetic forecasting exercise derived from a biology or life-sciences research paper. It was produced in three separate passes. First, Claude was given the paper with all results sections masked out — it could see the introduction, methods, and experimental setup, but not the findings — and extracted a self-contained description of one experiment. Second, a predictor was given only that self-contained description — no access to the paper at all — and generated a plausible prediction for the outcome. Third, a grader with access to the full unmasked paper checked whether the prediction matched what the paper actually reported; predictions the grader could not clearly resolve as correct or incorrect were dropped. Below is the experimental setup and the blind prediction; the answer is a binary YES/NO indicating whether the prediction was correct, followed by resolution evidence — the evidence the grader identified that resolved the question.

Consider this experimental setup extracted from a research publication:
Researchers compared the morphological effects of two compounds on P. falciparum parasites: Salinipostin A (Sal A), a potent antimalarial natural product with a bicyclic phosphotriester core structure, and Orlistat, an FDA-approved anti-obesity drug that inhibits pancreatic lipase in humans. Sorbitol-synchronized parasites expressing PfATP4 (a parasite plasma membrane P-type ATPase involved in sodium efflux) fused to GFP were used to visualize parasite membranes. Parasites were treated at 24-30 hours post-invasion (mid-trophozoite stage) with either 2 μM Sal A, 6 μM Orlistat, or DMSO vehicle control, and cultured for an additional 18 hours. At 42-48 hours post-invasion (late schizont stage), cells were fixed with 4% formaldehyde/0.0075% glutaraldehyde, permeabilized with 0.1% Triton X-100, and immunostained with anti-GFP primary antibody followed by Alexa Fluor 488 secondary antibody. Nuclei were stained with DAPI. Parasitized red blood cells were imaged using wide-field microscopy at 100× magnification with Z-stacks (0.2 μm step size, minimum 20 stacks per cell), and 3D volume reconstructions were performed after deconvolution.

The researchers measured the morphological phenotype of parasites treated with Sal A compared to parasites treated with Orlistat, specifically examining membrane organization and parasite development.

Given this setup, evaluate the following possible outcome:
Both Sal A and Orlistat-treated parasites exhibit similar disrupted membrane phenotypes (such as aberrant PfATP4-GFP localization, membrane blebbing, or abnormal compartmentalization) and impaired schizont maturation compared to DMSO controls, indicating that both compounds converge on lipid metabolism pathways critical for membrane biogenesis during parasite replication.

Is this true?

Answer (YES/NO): YES